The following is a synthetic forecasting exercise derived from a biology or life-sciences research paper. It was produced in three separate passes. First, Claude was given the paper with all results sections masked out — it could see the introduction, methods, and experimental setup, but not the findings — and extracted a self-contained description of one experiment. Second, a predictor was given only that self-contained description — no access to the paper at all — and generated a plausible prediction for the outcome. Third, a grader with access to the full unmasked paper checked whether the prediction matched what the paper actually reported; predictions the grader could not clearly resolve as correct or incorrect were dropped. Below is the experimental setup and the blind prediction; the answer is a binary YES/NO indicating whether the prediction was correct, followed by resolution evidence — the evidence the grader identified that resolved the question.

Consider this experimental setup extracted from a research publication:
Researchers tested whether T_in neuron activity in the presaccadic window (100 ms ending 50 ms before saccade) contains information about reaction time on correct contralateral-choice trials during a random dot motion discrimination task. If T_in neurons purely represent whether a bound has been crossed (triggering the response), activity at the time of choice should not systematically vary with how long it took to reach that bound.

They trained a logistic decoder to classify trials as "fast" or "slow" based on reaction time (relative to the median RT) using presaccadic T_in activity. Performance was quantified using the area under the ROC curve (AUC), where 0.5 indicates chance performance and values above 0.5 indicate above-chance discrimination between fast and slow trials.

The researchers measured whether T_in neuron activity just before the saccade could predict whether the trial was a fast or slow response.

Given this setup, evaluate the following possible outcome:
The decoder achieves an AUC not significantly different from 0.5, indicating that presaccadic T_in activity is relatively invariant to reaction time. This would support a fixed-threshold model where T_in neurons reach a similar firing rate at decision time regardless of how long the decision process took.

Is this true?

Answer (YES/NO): NO